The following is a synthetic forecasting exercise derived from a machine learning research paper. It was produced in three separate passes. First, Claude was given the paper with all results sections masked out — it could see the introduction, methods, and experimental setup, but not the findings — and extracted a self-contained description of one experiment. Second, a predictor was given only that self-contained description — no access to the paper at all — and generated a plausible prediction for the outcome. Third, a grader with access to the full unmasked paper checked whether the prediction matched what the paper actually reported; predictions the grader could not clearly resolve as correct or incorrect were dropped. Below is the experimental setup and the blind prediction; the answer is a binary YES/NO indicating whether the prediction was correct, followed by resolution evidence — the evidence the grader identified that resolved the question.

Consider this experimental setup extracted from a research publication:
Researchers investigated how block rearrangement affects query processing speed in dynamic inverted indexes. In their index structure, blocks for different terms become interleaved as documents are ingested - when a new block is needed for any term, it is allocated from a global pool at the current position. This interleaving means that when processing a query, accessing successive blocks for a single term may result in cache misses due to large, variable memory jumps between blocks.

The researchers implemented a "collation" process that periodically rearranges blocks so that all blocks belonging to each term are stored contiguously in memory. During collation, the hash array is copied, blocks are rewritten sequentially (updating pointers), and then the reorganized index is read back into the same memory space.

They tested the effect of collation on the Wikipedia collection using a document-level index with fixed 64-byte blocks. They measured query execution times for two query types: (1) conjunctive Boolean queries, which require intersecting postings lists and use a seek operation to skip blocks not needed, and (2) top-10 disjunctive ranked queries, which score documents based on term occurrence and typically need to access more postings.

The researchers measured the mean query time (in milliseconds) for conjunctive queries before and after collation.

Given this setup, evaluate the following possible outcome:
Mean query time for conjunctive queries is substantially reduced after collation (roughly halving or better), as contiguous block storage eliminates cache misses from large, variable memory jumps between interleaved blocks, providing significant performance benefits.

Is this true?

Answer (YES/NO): YES